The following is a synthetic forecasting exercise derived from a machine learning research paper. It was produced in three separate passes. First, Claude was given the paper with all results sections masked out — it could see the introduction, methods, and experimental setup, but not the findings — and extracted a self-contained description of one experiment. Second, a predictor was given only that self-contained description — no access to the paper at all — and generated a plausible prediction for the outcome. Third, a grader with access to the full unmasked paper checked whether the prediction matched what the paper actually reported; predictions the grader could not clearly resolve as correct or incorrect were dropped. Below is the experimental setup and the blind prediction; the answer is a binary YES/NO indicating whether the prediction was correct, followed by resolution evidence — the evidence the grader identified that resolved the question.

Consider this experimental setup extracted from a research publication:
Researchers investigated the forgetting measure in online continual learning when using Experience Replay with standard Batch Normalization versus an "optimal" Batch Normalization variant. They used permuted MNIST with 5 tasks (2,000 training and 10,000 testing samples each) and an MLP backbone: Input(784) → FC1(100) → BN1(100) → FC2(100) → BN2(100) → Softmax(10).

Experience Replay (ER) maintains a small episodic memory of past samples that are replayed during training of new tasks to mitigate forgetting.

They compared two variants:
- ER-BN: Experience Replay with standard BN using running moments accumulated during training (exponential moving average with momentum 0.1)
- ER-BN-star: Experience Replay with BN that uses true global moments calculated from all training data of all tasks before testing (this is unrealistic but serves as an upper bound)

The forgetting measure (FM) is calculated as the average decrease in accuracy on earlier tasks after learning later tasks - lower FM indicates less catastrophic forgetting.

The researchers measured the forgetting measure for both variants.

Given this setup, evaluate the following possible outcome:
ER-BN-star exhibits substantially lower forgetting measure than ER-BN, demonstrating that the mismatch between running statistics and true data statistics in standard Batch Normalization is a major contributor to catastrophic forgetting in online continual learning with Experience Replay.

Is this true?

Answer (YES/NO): NO